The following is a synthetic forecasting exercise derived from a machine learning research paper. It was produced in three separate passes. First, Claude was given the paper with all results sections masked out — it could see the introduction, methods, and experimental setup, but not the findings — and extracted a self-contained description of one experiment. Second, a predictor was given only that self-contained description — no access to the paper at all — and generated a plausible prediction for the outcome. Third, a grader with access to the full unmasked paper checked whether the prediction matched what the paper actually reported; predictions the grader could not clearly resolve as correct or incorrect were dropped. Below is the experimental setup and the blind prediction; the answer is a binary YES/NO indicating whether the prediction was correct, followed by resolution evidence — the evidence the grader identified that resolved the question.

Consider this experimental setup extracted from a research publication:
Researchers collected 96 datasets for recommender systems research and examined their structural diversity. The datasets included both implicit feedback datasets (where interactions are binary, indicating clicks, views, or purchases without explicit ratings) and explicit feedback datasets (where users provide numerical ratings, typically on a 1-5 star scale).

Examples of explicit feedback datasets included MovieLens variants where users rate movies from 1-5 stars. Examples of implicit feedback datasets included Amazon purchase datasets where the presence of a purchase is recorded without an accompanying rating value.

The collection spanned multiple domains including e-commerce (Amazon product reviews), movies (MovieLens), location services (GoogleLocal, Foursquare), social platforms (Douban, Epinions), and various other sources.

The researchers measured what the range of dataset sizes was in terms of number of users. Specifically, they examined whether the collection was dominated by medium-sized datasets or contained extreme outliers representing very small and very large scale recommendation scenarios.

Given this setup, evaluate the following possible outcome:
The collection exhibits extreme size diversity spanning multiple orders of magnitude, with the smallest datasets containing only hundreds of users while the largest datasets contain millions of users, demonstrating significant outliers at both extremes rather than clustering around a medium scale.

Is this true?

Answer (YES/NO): NO